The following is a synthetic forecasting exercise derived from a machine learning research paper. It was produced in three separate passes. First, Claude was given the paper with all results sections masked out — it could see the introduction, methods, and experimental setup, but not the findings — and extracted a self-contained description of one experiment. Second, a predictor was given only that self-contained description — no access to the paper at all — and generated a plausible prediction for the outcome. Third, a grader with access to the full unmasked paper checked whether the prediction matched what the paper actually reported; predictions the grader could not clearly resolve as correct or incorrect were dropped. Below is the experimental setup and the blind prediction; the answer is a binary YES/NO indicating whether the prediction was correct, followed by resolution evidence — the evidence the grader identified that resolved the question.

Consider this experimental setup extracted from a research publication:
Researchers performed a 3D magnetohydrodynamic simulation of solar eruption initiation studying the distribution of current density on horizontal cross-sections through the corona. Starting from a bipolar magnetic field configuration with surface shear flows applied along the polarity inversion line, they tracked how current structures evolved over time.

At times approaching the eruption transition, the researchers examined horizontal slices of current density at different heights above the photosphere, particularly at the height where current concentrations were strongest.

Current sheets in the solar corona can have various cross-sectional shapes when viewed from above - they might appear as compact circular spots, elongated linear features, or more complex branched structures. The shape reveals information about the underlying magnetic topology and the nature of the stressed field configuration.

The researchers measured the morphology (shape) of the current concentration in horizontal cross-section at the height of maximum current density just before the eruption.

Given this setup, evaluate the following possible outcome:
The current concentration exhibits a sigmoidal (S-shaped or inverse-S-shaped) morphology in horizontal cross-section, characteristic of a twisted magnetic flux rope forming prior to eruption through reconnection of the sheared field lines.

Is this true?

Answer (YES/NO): NO